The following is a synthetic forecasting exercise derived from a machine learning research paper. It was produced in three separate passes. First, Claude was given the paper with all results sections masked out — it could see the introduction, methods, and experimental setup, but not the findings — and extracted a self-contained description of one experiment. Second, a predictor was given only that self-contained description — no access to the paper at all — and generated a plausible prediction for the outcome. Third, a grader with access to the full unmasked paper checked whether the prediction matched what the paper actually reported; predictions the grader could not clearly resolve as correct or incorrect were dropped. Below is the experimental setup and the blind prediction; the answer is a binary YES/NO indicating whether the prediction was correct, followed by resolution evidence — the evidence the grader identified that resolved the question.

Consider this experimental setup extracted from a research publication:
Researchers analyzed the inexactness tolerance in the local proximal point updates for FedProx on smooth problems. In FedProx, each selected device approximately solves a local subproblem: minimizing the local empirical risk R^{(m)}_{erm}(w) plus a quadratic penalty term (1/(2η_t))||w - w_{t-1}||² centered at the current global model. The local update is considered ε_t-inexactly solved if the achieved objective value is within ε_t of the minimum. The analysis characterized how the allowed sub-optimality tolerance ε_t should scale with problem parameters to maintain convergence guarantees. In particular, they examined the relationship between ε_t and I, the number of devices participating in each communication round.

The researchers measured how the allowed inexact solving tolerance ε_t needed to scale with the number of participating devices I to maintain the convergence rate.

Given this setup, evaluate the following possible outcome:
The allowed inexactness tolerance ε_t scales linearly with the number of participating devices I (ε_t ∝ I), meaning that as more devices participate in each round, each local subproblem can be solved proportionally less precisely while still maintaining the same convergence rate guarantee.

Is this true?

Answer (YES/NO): NO